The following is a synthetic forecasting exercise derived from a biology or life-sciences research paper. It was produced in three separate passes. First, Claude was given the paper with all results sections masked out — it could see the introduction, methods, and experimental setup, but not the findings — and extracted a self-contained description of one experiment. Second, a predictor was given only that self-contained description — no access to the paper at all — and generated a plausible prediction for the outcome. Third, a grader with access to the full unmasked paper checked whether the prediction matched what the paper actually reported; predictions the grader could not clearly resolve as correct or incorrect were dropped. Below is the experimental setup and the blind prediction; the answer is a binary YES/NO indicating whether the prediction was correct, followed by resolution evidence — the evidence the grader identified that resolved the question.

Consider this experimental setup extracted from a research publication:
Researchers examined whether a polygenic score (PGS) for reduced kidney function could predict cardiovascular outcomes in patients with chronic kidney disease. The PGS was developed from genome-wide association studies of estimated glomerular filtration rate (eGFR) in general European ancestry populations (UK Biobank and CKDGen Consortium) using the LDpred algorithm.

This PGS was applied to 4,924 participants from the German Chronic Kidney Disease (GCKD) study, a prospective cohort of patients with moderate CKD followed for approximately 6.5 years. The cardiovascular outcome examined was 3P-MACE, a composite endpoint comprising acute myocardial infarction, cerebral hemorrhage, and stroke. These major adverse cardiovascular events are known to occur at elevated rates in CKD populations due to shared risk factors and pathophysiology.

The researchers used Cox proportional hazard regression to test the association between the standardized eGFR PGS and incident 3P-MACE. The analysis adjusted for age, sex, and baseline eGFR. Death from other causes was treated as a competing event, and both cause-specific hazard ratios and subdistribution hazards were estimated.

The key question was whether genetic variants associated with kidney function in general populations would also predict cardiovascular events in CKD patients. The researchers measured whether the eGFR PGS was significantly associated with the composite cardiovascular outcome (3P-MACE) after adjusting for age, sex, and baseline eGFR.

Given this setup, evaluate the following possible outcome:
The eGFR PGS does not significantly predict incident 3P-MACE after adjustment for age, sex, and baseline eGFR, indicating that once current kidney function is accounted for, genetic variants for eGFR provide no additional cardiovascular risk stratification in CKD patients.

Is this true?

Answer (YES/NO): NO